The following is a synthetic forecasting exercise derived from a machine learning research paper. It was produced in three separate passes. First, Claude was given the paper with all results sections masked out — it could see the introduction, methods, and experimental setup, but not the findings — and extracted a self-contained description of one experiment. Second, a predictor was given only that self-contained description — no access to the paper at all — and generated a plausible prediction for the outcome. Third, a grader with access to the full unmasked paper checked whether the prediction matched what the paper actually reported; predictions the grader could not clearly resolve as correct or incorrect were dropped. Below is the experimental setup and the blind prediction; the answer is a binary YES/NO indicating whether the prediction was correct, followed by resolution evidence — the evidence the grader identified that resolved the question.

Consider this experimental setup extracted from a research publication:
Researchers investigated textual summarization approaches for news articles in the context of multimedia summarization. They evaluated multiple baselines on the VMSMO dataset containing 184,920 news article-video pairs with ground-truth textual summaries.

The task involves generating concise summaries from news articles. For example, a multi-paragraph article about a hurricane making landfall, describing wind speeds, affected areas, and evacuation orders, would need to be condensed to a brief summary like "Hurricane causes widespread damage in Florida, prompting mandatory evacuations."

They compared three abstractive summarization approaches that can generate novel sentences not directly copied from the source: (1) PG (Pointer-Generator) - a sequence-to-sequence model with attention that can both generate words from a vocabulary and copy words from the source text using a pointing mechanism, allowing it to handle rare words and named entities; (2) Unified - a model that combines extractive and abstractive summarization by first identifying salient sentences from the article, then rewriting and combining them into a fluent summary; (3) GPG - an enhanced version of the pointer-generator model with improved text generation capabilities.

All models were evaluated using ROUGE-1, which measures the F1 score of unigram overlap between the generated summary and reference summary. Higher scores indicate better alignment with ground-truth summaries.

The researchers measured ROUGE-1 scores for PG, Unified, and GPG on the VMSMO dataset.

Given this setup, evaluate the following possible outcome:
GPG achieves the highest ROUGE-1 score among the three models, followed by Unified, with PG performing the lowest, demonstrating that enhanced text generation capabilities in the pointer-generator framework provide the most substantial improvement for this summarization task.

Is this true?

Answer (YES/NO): NO